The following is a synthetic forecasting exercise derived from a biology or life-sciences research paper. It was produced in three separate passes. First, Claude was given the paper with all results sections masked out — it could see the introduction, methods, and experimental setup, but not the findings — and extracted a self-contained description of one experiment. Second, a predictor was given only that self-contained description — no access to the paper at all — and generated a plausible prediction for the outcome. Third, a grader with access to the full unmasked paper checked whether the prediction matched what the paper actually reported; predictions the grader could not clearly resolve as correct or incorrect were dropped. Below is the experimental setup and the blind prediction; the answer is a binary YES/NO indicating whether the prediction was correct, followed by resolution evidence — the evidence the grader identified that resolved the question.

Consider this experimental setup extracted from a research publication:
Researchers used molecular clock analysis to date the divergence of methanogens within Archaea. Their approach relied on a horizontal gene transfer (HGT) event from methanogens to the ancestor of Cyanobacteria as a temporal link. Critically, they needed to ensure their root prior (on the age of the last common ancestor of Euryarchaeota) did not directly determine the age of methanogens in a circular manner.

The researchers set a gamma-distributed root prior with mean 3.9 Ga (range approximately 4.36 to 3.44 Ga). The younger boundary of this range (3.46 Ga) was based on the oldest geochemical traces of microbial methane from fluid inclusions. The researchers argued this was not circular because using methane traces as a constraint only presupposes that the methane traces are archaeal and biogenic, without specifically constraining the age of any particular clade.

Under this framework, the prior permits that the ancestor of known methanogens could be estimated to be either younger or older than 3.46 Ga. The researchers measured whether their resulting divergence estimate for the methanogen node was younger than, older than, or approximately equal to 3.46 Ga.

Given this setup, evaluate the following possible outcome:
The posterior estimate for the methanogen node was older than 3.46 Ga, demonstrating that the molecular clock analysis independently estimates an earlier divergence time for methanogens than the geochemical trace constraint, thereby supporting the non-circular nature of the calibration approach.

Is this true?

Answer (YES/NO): YES